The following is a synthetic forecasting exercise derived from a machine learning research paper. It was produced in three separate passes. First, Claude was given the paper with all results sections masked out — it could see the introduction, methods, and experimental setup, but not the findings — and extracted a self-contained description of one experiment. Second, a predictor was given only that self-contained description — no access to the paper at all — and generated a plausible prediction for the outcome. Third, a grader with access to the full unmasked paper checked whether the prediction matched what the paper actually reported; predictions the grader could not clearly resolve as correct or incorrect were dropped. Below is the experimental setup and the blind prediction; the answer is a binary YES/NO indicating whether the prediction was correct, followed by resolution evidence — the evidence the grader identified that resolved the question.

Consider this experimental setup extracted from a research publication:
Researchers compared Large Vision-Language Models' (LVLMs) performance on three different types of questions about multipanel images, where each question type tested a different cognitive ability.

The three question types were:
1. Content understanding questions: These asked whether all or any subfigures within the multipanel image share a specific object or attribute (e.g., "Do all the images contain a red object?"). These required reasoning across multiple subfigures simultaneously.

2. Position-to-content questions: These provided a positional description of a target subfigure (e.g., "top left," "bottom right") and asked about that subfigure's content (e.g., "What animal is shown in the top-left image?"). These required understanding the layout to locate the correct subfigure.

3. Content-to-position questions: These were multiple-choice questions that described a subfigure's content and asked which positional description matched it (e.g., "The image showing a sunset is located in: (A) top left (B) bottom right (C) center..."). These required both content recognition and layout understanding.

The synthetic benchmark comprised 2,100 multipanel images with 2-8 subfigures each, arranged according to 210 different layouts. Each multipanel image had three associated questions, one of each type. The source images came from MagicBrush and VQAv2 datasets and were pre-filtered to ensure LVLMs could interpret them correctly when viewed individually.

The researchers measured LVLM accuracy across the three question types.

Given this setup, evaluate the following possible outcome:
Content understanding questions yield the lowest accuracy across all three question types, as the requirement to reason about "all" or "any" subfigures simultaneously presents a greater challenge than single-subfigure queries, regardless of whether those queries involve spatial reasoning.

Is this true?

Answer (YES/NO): NO